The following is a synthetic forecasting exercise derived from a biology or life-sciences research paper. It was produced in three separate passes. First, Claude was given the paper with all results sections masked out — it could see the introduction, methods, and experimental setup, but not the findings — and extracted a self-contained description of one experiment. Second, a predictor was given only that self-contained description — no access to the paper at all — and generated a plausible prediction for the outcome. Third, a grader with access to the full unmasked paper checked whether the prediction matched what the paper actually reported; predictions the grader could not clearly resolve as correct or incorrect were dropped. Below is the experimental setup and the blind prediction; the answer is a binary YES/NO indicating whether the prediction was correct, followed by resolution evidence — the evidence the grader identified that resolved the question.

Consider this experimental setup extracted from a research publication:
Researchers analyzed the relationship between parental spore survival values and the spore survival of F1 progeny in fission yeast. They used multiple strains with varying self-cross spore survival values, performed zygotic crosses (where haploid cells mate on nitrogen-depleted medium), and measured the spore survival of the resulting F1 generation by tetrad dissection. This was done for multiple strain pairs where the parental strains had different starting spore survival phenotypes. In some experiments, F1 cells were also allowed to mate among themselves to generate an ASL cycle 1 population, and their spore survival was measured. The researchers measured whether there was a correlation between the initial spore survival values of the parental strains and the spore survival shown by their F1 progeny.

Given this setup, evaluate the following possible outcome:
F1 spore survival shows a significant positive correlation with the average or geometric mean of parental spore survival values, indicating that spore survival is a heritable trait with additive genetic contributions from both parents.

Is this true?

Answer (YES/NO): NO